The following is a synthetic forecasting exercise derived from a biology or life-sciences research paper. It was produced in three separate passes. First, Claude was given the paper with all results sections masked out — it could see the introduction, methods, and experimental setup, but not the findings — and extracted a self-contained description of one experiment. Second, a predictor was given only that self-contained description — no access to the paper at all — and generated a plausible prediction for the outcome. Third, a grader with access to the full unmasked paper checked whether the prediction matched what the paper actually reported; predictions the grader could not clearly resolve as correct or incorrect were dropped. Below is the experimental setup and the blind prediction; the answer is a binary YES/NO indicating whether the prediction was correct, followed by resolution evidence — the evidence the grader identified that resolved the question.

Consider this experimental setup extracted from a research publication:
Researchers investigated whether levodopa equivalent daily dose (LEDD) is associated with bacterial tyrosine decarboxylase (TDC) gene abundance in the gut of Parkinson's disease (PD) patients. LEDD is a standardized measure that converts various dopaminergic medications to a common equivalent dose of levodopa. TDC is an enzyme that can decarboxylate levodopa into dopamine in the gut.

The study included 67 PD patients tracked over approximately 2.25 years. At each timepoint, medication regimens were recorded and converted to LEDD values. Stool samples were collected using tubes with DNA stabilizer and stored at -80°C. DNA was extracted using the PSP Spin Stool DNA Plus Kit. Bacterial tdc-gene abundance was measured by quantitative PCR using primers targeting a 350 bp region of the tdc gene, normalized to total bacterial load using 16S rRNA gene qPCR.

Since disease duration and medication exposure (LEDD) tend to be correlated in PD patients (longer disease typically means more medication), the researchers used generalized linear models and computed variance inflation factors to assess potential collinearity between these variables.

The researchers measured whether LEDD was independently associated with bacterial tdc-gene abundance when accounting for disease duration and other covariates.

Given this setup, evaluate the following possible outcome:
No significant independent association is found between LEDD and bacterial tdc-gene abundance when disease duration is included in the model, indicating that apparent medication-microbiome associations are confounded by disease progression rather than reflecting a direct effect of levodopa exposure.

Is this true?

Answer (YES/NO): NO